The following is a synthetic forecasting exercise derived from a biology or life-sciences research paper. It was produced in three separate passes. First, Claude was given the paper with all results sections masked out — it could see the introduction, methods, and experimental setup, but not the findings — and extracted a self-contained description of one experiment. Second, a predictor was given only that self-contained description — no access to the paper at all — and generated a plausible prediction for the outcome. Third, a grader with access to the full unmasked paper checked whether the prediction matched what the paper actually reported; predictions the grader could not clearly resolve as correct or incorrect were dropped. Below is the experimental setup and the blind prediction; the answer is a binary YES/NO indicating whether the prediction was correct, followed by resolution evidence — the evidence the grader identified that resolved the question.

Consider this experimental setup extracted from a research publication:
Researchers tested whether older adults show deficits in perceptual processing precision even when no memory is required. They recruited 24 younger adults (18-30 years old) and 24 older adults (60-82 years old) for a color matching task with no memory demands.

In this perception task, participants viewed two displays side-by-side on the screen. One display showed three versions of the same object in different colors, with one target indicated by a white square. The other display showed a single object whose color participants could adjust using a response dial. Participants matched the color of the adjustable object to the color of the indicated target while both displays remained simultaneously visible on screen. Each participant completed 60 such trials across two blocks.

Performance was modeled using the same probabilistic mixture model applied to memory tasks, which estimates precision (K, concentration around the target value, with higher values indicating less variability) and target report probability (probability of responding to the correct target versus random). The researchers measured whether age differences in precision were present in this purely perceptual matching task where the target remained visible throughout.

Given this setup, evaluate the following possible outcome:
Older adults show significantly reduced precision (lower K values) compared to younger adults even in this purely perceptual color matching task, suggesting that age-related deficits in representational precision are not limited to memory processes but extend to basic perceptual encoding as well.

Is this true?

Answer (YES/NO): YES